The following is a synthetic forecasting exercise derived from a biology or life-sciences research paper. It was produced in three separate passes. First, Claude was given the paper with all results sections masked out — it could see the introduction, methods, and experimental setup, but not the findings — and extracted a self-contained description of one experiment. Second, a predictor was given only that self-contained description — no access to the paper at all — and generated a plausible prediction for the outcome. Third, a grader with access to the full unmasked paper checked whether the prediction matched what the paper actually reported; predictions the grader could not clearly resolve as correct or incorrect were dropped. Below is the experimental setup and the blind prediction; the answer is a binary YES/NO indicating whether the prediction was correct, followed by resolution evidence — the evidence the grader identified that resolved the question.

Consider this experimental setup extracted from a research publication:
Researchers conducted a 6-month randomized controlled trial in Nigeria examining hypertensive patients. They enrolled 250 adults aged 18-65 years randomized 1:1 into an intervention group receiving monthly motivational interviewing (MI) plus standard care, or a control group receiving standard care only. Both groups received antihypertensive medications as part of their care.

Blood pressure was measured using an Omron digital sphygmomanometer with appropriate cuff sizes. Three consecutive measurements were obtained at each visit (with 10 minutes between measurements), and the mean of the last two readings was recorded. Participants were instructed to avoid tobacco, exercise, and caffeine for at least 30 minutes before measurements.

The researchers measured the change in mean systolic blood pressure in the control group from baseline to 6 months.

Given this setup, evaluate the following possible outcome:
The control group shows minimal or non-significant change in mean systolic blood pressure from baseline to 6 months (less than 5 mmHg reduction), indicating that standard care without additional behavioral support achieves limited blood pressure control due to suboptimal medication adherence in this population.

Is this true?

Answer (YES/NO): NO